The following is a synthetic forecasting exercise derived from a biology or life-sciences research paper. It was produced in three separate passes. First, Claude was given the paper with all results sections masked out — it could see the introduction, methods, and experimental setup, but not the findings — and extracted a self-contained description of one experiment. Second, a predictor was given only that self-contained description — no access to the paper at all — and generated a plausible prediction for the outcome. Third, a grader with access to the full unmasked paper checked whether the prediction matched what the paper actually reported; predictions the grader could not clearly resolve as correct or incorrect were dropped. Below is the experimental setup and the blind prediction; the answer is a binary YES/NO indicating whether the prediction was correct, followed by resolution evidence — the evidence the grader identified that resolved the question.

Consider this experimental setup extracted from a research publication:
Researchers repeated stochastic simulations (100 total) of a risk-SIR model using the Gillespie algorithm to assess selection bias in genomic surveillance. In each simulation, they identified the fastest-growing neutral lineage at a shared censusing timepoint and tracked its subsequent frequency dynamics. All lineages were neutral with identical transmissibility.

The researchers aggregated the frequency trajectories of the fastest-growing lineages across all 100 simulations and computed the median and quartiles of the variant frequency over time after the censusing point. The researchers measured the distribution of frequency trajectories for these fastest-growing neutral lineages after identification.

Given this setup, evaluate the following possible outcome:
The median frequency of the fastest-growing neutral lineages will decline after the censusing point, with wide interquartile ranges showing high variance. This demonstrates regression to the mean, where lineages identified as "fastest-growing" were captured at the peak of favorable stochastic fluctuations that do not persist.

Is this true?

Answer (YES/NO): NO